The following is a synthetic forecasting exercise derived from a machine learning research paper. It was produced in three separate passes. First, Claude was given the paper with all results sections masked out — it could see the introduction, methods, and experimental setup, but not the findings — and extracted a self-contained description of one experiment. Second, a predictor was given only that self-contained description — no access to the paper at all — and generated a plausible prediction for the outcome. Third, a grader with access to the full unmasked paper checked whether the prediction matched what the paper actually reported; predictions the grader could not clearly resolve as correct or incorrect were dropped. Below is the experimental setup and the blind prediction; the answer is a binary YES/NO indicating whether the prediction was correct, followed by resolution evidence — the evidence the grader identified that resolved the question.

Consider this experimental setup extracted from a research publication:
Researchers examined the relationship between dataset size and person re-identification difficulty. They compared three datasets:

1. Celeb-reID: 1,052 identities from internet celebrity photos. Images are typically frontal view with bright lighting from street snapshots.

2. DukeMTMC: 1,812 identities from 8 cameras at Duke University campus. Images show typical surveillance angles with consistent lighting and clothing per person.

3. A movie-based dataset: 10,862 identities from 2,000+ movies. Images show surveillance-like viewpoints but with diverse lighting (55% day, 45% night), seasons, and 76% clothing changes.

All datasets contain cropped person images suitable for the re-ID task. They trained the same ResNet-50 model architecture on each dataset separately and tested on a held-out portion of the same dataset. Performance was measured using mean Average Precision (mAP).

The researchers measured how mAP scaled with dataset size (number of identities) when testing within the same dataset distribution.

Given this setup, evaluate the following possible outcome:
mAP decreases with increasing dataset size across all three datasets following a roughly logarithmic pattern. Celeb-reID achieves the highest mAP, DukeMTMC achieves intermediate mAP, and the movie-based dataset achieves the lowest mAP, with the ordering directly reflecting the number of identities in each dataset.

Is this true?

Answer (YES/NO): NO